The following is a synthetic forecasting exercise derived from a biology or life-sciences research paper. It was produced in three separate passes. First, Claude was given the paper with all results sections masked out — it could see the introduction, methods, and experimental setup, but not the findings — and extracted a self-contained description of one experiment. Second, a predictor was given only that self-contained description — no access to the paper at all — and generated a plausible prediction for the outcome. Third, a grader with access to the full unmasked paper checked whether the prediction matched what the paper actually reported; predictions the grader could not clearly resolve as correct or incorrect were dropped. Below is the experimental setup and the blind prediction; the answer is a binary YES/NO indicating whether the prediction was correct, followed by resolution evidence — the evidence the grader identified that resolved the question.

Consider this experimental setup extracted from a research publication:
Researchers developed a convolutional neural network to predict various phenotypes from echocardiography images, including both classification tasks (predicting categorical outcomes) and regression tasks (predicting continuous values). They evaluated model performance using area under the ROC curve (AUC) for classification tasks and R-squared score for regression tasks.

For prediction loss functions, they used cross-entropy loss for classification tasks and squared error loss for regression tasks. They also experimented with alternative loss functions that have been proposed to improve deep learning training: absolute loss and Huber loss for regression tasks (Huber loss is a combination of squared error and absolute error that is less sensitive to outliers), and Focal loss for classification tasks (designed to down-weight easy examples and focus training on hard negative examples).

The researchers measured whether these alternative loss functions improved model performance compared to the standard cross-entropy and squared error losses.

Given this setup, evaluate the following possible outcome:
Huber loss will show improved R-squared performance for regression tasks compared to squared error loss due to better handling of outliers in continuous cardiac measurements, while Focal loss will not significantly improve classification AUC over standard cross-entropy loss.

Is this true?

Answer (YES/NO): NO